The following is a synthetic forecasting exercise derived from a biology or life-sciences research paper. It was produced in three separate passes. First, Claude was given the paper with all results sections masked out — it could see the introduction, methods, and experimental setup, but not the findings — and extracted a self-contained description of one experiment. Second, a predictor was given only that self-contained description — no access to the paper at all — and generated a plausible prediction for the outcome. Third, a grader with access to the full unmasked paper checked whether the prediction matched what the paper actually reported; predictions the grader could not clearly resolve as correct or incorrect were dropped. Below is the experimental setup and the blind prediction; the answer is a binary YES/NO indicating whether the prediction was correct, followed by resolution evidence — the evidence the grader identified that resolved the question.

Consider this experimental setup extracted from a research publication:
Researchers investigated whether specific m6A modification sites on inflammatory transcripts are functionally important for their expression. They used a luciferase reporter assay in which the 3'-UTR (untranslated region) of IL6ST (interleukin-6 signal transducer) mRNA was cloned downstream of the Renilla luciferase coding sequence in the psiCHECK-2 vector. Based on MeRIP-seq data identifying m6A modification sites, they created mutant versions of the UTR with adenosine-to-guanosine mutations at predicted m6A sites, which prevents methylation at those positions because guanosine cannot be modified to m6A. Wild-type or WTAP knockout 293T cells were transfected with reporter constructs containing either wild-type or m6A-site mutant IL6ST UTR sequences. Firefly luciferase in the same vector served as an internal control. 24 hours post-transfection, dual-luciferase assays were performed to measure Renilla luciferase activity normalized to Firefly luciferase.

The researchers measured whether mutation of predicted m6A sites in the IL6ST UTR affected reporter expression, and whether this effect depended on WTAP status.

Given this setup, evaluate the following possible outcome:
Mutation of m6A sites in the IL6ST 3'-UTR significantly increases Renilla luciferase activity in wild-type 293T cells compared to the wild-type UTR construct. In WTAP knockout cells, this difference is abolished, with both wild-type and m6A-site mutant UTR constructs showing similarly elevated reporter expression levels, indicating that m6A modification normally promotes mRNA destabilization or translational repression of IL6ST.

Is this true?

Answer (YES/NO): NO